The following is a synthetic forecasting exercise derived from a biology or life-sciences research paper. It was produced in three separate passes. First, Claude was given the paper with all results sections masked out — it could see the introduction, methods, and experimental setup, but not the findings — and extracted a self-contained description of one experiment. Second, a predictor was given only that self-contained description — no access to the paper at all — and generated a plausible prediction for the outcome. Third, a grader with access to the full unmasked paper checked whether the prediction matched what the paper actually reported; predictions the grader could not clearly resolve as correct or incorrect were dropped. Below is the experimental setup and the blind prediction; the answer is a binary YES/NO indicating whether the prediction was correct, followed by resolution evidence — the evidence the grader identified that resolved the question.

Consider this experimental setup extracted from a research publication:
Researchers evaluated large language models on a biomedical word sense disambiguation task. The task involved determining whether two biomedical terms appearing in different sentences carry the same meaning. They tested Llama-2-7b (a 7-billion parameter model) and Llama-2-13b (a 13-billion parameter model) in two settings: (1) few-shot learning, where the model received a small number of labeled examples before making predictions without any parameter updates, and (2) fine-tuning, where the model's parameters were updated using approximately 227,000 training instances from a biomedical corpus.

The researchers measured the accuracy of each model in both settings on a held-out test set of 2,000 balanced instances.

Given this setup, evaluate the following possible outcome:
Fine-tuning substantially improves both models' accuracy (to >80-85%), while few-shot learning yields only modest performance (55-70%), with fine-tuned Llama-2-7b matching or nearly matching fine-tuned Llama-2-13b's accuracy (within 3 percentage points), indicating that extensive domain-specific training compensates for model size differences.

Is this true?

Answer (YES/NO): NO